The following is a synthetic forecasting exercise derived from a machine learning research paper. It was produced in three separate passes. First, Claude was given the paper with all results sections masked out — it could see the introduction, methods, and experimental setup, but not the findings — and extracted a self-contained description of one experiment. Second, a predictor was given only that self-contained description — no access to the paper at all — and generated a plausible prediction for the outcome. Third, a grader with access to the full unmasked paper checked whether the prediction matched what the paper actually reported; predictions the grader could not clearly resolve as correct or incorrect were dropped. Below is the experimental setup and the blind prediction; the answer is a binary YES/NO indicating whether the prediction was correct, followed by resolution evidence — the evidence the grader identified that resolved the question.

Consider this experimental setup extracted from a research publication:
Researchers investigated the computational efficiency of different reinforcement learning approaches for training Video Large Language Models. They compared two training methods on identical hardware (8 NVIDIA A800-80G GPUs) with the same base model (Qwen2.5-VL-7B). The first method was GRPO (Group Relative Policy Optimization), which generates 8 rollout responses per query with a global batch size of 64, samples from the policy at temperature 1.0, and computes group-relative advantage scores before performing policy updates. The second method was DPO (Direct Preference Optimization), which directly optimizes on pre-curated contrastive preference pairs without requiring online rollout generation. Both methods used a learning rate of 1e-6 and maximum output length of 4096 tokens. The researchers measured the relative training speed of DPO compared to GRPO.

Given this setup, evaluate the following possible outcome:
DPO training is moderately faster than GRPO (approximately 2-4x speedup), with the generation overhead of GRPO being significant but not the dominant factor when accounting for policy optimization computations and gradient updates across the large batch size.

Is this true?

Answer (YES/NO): NO